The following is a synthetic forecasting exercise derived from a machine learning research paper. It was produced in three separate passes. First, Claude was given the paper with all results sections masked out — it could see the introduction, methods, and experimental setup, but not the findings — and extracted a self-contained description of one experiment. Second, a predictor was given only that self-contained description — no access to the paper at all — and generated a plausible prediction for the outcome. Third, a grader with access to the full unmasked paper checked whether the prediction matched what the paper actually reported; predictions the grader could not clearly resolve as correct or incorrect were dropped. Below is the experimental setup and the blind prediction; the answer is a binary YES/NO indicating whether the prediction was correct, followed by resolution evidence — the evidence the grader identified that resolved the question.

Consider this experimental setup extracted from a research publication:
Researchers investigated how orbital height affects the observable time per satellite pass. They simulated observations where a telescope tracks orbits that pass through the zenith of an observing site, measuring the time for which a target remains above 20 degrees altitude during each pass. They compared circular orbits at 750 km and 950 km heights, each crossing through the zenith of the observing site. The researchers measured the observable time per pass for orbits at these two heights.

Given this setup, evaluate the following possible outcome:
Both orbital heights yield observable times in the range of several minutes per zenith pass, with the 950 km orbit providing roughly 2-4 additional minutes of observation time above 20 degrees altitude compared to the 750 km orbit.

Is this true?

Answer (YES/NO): NO